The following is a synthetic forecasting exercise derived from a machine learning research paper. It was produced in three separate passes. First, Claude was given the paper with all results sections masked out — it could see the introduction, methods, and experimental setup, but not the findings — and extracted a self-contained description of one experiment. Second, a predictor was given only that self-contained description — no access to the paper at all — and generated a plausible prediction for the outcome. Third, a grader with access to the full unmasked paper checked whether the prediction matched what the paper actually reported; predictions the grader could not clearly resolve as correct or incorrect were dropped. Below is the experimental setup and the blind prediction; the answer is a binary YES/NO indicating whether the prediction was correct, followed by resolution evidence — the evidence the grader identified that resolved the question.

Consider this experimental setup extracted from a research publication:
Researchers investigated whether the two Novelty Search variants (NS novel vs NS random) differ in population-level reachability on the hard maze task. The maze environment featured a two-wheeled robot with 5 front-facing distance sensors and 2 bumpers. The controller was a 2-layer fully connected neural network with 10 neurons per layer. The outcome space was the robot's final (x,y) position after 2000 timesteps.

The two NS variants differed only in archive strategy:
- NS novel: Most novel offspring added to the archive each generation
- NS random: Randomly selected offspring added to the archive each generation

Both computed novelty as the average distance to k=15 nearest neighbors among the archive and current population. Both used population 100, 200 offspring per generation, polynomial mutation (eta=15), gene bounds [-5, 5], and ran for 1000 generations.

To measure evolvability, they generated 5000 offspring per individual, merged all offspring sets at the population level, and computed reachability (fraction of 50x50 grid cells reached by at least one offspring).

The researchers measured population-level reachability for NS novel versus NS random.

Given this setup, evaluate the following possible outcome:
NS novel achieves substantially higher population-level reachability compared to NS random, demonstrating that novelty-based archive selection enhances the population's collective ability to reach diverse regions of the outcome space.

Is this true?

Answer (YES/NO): NO